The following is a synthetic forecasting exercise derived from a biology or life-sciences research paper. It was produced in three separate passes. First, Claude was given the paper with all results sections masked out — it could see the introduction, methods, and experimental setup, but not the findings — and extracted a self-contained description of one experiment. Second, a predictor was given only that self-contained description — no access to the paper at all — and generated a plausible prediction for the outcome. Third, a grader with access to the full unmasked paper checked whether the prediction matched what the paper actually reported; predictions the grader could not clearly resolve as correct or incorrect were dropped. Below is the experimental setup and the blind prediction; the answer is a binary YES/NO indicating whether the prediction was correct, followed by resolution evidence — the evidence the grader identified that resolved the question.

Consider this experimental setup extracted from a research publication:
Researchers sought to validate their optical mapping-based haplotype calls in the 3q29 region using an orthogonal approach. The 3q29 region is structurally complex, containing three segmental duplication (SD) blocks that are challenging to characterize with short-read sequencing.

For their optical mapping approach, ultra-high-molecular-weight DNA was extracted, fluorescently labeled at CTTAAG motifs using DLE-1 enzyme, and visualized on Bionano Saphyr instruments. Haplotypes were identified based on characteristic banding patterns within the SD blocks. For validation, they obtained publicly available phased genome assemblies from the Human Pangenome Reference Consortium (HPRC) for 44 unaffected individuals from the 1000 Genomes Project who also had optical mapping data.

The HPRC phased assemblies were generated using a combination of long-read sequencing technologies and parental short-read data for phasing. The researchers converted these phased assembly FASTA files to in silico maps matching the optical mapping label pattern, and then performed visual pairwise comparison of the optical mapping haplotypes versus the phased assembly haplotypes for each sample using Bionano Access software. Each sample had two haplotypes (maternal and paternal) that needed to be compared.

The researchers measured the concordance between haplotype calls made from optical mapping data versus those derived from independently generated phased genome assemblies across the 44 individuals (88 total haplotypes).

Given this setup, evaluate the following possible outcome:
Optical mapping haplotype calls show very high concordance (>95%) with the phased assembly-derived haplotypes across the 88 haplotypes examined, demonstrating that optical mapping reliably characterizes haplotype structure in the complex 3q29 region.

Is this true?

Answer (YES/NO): YES